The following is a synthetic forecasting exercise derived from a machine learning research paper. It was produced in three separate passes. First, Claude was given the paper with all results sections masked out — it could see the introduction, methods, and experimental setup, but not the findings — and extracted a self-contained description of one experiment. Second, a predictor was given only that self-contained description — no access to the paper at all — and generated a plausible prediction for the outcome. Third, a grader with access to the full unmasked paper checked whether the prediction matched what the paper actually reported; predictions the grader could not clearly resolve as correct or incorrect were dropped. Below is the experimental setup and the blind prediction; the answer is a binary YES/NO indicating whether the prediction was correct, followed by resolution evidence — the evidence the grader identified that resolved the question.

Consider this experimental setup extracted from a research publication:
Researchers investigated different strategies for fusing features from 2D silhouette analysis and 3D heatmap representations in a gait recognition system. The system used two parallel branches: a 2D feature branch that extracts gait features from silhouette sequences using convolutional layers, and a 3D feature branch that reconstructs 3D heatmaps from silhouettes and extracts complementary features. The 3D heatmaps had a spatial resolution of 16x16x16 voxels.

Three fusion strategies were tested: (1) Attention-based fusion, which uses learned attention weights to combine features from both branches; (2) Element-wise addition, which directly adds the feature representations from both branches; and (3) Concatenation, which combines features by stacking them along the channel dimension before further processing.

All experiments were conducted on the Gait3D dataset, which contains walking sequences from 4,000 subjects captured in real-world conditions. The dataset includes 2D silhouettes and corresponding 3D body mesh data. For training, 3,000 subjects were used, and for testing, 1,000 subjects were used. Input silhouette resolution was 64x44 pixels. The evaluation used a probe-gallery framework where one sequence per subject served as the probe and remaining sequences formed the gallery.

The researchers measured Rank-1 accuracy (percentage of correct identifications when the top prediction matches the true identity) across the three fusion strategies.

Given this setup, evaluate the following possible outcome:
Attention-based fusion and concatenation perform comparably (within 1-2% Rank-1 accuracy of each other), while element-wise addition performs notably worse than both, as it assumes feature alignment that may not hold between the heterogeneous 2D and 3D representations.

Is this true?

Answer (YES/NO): NO